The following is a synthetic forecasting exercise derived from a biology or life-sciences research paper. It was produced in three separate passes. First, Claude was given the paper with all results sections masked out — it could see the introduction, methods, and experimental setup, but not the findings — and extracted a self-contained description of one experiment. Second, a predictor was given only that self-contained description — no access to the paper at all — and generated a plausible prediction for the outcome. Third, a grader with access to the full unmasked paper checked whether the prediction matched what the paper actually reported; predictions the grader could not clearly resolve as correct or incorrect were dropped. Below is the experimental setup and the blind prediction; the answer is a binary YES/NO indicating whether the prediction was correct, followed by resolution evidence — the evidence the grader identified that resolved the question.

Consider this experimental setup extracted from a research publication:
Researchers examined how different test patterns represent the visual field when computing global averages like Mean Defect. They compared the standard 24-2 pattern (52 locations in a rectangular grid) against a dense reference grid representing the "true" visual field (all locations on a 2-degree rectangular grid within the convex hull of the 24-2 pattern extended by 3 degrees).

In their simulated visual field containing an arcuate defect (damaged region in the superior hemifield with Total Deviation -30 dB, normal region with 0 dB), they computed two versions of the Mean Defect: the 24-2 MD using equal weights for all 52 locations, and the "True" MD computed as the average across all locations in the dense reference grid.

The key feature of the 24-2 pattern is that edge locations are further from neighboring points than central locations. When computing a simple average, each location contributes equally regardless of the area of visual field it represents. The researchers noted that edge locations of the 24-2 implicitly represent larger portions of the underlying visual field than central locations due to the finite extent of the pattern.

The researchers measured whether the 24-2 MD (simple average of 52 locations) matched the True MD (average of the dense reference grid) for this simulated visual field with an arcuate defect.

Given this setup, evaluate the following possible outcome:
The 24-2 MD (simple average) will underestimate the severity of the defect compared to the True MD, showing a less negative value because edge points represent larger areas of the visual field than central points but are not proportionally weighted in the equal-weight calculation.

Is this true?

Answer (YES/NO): YES